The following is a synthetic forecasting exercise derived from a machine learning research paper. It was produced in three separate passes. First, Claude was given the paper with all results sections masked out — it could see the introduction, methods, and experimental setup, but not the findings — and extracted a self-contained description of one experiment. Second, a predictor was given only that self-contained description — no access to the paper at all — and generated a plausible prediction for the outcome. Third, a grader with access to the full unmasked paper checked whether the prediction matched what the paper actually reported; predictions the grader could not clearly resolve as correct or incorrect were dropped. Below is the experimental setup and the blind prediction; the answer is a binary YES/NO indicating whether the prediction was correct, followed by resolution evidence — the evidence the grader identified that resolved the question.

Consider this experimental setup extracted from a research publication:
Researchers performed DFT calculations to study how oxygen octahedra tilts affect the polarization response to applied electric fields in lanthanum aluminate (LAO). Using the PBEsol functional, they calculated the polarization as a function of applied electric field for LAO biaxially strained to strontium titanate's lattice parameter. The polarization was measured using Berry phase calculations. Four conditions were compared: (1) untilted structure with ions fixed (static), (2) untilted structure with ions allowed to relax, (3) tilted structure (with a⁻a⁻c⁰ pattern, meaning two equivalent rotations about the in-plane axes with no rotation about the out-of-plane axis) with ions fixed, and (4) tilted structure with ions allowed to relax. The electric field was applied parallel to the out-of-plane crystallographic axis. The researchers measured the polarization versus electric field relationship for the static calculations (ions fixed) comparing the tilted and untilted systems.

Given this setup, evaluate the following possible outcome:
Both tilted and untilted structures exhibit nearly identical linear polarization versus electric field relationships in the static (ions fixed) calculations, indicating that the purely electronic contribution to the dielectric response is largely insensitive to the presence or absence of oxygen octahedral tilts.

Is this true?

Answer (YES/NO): YES